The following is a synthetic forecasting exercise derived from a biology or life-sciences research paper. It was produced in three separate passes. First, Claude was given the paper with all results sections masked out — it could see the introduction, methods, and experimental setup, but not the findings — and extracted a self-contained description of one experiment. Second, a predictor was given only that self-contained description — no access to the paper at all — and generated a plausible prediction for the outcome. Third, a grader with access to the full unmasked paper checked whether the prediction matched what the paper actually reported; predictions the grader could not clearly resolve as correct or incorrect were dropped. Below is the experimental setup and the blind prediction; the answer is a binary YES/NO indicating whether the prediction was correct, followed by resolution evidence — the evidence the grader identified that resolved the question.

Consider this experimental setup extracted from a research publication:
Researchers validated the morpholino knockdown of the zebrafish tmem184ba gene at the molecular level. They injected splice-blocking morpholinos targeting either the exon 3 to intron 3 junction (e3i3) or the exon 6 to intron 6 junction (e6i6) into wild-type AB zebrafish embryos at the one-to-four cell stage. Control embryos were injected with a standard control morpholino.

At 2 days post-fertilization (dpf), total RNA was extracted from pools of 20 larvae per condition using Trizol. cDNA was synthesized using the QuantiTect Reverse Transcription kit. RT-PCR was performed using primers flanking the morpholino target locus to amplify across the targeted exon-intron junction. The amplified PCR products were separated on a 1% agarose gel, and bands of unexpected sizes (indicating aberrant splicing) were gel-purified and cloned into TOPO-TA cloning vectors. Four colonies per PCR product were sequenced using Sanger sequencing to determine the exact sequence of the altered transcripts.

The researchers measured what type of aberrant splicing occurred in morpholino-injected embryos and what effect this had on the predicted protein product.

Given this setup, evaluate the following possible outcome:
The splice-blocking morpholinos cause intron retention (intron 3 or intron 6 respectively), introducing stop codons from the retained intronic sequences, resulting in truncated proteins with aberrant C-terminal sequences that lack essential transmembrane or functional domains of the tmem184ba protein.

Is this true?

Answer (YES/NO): NO